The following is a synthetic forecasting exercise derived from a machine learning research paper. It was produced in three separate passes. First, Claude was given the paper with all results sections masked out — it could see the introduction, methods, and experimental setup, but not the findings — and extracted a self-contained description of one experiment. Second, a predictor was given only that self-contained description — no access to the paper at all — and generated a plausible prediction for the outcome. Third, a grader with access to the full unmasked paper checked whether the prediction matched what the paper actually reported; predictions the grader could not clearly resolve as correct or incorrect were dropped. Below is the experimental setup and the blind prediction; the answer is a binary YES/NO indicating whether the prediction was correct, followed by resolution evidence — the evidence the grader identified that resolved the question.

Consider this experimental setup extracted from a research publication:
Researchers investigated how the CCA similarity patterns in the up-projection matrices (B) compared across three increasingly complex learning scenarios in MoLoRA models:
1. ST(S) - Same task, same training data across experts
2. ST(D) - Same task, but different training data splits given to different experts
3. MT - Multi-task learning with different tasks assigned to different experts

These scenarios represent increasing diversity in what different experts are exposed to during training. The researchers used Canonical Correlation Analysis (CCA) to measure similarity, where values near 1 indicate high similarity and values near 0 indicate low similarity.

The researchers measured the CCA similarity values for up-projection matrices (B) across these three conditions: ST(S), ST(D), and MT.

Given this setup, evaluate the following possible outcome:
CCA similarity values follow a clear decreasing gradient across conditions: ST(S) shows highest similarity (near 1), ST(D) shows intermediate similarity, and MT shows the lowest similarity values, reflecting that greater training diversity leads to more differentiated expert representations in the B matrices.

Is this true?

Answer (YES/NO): NO